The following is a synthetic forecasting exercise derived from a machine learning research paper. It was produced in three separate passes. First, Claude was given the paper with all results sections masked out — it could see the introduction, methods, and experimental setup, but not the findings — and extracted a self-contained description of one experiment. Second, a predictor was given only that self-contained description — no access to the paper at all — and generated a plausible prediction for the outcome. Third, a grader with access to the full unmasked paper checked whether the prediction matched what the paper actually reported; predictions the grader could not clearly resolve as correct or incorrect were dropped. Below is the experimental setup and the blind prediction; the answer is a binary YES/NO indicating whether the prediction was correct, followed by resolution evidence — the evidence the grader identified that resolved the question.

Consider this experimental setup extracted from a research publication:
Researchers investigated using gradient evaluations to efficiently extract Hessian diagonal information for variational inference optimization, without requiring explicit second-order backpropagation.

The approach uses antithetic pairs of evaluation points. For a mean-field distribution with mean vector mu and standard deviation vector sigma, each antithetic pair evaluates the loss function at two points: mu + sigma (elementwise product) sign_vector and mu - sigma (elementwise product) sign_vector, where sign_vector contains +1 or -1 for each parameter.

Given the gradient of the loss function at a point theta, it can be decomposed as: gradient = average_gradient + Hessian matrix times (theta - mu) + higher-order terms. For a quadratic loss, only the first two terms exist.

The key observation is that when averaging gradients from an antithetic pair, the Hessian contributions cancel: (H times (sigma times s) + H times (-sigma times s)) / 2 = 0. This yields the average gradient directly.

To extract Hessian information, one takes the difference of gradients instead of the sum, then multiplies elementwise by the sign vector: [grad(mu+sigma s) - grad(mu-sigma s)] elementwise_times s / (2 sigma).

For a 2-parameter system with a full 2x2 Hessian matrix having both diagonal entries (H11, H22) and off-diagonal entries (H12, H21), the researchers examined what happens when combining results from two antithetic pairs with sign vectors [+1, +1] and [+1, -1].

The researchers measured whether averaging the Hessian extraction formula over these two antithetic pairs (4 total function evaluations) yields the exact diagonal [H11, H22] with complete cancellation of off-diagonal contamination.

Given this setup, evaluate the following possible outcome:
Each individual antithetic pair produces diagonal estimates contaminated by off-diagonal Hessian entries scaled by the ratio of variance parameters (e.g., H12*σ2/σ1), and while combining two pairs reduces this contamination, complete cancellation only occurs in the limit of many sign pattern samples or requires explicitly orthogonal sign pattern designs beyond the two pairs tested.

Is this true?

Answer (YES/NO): NO